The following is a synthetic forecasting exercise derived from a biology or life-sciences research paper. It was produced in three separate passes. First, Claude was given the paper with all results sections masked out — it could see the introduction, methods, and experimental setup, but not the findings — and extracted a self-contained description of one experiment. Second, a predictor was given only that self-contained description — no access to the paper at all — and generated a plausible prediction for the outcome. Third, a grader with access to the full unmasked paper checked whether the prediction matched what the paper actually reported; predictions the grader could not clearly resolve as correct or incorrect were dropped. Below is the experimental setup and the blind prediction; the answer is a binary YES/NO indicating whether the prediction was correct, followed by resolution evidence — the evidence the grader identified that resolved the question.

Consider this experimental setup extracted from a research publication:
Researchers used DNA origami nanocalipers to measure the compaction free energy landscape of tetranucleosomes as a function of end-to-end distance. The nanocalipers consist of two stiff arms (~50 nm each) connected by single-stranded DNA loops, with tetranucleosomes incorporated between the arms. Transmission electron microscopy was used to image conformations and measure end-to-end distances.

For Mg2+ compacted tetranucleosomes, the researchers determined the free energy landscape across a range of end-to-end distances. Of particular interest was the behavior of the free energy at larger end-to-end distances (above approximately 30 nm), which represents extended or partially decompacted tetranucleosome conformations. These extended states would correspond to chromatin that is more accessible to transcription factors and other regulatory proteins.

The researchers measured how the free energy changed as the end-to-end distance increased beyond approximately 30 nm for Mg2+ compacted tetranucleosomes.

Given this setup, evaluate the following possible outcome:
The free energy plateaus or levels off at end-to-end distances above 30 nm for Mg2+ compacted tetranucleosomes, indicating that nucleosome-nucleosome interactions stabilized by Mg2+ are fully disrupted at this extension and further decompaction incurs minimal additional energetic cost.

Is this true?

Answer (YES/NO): NO